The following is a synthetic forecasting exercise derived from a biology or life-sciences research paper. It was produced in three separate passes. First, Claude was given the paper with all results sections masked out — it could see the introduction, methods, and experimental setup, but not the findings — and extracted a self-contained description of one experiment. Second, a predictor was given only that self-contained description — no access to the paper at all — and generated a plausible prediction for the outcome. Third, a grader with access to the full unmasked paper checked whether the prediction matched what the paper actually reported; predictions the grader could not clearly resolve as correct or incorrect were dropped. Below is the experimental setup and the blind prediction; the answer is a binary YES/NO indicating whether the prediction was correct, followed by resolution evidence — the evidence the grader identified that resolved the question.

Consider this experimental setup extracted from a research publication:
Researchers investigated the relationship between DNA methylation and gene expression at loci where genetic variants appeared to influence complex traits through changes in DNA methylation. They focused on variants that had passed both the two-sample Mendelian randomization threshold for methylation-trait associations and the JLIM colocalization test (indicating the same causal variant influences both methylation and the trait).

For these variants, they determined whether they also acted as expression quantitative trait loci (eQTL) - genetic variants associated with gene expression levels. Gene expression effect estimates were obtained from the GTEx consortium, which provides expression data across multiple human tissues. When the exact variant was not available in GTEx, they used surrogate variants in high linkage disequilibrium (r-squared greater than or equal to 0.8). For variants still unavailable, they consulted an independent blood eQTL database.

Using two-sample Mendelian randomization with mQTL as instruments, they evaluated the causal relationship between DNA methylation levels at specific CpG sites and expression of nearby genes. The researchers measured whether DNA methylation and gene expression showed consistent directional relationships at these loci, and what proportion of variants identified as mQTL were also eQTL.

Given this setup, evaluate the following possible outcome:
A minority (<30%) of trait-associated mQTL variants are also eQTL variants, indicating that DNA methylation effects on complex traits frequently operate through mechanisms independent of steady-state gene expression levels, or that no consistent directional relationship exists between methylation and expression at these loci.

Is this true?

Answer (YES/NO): NO